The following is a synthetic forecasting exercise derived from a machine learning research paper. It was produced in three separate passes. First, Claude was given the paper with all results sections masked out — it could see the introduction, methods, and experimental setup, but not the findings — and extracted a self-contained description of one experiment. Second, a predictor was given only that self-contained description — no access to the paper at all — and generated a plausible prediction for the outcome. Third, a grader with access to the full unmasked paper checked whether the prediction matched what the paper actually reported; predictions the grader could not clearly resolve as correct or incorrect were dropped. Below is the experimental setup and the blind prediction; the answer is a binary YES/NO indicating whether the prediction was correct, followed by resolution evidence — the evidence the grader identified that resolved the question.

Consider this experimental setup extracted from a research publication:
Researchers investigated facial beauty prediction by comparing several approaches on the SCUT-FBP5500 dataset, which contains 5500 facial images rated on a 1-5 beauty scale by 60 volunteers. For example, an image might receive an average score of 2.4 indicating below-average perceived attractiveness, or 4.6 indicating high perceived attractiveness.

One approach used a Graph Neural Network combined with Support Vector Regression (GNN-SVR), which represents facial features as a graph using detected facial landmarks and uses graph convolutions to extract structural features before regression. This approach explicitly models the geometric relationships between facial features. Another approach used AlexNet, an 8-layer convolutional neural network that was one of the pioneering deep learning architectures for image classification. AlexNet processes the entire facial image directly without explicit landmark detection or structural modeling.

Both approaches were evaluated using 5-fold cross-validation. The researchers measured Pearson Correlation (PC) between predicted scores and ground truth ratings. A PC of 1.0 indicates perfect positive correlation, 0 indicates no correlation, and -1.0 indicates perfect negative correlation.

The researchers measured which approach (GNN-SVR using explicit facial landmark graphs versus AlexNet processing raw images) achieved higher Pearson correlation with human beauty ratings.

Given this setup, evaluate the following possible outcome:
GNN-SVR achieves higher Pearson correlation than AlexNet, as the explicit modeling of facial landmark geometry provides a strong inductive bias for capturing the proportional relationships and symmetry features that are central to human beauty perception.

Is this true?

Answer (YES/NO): NO